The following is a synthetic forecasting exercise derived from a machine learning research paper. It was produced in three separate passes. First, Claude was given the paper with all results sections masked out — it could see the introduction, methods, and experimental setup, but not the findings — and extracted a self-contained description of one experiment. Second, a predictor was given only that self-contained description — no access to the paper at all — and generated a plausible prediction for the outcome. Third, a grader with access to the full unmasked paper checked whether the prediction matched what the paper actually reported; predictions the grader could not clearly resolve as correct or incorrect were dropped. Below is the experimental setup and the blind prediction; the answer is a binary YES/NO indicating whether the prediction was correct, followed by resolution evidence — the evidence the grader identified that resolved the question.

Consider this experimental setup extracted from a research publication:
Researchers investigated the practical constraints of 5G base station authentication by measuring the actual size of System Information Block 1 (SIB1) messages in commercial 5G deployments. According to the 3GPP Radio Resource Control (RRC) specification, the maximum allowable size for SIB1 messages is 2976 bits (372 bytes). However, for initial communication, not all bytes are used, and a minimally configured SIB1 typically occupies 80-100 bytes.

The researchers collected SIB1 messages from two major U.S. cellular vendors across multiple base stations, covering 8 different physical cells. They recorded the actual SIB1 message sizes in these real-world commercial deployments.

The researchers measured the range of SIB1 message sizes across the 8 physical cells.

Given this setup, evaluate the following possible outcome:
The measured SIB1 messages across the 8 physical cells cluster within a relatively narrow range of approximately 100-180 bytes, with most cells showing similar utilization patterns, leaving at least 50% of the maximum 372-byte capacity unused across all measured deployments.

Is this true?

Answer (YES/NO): YES